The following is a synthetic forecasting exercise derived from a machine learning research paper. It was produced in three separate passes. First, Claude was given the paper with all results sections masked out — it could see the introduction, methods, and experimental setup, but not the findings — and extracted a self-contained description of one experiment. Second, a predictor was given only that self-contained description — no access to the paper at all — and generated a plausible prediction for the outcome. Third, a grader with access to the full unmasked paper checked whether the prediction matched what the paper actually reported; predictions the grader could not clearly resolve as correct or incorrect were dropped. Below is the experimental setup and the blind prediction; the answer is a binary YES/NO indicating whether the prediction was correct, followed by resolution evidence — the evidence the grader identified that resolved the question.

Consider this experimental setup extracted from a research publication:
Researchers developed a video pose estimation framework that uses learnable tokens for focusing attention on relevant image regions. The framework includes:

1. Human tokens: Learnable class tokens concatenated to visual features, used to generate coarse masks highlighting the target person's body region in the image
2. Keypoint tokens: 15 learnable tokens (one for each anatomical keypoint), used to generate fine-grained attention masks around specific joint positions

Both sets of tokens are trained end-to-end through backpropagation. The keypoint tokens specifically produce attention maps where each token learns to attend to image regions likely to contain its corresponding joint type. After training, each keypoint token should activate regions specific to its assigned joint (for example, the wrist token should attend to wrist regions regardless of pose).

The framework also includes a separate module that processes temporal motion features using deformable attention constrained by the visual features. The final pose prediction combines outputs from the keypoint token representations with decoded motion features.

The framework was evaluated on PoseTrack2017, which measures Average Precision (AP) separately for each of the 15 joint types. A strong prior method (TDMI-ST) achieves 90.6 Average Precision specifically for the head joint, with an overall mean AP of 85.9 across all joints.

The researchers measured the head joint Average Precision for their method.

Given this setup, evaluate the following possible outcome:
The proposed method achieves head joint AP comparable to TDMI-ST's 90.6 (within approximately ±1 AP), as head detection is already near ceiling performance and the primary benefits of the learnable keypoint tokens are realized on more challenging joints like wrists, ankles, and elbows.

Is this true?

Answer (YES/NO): YES